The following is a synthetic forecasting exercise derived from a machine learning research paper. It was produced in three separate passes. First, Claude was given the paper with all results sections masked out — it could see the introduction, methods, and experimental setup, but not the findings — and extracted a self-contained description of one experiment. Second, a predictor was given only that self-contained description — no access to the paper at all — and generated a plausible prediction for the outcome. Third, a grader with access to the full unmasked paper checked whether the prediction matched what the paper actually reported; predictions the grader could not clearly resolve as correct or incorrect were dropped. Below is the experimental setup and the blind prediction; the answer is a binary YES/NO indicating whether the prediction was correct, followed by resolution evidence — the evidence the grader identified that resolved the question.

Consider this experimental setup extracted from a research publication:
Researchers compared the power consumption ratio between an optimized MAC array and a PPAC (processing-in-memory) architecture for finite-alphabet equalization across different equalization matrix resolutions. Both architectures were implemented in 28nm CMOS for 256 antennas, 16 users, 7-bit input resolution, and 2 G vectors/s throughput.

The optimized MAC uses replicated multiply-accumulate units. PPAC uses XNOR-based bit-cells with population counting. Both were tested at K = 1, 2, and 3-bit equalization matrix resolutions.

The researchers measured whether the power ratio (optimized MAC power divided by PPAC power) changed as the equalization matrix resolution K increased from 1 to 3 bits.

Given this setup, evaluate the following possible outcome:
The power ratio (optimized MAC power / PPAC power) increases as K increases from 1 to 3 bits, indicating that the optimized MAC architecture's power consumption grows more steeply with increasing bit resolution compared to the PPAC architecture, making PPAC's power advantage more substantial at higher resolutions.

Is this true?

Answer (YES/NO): NO